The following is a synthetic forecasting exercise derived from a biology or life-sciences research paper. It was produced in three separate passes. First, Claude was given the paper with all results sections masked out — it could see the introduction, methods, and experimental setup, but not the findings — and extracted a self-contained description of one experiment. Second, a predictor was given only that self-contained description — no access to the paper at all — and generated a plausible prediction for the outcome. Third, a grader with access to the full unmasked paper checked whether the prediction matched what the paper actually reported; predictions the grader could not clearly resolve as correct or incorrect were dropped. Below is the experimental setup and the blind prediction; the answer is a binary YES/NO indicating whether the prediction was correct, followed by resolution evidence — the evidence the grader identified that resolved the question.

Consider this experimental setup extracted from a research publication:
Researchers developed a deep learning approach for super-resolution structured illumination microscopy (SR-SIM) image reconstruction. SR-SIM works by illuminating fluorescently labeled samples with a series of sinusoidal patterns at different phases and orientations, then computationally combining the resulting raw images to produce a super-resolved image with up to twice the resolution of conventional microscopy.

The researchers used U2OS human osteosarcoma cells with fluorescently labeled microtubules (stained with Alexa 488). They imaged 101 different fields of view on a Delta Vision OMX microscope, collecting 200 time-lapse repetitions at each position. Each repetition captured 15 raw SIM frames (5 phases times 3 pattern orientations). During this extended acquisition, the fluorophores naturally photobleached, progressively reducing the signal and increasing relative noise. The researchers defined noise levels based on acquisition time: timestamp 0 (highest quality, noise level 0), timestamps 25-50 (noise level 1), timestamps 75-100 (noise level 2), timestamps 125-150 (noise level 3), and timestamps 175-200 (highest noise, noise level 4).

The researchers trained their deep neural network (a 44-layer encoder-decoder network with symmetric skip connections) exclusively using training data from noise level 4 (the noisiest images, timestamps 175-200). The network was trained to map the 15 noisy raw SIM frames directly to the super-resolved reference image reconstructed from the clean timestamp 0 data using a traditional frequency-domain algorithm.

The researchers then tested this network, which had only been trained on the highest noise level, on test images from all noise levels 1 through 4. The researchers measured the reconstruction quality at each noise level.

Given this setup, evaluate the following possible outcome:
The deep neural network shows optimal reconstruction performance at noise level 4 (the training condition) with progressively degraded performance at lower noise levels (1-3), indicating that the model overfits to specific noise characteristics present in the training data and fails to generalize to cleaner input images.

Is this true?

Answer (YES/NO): NO